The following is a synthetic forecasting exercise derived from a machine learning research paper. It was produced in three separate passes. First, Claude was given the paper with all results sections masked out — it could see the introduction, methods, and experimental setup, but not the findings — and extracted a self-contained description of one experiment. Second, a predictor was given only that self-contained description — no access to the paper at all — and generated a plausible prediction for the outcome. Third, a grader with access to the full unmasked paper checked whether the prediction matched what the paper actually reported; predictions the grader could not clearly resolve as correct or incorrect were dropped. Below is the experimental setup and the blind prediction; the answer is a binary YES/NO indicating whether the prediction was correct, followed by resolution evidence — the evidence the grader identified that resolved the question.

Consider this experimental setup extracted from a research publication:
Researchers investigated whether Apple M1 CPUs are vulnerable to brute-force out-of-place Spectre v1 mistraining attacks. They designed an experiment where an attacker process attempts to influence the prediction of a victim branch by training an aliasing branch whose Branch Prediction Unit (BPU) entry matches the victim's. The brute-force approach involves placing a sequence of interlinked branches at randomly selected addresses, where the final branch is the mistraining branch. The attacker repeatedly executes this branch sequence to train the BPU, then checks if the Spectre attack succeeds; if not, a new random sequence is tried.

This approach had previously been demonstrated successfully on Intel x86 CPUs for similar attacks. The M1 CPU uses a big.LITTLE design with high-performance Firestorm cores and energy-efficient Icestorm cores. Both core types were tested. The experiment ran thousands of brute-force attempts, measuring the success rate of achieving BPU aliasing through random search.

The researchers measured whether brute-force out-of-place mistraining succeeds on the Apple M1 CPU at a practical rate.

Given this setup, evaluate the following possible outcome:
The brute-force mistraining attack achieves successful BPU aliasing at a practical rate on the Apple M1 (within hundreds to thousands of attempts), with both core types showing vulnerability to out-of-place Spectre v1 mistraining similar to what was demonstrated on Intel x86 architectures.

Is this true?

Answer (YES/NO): NO